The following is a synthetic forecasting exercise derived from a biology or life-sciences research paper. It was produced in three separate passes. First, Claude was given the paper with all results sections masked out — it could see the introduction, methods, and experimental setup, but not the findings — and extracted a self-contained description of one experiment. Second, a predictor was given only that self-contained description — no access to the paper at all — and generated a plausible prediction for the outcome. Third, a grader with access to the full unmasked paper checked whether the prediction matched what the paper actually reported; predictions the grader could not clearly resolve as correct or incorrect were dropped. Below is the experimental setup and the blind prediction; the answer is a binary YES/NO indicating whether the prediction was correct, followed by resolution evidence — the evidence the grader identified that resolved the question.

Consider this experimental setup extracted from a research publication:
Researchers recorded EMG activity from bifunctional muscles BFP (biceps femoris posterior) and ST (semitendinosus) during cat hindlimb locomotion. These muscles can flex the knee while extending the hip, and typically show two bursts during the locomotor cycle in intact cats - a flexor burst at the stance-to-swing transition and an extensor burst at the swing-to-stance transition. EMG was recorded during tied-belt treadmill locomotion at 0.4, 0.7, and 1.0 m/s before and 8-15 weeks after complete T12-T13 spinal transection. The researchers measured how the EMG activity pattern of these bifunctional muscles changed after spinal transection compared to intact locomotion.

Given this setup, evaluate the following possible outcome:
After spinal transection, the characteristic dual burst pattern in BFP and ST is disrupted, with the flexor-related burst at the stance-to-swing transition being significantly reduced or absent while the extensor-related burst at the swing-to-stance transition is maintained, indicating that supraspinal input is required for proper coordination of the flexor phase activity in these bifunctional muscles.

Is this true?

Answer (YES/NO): NO